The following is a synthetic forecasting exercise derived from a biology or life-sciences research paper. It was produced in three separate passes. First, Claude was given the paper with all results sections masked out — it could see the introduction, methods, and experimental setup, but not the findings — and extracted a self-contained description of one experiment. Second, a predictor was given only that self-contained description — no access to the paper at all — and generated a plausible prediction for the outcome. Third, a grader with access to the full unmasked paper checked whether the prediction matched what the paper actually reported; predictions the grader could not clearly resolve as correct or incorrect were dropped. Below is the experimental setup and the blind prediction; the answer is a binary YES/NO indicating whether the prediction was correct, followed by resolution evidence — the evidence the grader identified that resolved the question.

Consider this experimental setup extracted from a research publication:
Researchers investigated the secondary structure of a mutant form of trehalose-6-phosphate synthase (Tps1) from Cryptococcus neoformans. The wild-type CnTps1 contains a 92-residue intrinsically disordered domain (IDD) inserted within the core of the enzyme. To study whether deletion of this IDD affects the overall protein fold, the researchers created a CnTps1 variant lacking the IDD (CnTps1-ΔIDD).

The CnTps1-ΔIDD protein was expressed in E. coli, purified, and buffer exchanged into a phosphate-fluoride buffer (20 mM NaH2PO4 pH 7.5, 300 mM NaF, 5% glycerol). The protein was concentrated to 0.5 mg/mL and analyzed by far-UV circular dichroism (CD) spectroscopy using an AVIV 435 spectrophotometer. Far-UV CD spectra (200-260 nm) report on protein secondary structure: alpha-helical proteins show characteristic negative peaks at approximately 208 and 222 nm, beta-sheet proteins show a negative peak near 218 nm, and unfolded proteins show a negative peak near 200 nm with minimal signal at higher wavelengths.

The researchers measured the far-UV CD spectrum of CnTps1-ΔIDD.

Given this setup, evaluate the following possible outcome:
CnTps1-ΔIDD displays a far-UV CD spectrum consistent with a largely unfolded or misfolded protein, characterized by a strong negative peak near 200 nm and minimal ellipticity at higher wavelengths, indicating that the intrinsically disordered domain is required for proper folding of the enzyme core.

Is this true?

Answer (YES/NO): NO